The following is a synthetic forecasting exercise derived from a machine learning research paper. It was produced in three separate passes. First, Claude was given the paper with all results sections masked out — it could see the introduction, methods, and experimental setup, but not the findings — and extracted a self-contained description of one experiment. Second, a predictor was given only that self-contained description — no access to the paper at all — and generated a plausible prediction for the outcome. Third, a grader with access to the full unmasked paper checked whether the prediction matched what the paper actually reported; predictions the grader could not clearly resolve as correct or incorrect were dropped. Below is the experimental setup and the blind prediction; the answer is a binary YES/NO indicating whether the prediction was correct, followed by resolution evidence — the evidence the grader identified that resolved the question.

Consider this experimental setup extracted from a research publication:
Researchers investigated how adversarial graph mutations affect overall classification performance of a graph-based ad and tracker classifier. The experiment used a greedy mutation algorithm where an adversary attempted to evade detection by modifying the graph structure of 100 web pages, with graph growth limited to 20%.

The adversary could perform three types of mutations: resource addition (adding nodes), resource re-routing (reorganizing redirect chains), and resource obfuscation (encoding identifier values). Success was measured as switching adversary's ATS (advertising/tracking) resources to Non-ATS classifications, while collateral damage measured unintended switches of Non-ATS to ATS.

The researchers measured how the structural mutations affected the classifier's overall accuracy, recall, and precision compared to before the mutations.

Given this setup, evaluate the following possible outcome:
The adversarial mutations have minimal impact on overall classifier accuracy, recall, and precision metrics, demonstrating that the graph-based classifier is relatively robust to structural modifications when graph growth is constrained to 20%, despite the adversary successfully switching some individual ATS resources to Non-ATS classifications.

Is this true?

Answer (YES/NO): NO